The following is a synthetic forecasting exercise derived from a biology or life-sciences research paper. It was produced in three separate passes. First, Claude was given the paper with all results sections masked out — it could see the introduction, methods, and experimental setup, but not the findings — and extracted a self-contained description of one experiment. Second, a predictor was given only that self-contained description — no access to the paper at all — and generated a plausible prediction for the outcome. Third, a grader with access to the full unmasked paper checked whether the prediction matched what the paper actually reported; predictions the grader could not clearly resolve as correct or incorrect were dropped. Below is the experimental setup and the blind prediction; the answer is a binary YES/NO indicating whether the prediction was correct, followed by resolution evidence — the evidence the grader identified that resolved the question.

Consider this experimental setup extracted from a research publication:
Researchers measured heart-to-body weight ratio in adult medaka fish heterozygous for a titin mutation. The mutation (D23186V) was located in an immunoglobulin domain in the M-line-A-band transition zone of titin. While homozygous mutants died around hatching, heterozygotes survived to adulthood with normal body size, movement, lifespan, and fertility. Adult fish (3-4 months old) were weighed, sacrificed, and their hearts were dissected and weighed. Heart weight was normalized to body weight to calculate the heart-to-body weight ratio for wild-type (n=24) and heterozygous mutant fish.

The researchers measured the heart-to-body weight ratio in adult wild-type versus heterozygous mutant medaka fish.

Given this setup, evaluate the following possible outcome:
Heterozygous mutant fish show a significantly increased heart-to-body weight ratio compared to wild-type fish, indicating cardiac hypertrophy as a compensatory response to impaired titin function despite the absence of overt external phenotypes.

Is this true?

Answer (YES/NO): YES